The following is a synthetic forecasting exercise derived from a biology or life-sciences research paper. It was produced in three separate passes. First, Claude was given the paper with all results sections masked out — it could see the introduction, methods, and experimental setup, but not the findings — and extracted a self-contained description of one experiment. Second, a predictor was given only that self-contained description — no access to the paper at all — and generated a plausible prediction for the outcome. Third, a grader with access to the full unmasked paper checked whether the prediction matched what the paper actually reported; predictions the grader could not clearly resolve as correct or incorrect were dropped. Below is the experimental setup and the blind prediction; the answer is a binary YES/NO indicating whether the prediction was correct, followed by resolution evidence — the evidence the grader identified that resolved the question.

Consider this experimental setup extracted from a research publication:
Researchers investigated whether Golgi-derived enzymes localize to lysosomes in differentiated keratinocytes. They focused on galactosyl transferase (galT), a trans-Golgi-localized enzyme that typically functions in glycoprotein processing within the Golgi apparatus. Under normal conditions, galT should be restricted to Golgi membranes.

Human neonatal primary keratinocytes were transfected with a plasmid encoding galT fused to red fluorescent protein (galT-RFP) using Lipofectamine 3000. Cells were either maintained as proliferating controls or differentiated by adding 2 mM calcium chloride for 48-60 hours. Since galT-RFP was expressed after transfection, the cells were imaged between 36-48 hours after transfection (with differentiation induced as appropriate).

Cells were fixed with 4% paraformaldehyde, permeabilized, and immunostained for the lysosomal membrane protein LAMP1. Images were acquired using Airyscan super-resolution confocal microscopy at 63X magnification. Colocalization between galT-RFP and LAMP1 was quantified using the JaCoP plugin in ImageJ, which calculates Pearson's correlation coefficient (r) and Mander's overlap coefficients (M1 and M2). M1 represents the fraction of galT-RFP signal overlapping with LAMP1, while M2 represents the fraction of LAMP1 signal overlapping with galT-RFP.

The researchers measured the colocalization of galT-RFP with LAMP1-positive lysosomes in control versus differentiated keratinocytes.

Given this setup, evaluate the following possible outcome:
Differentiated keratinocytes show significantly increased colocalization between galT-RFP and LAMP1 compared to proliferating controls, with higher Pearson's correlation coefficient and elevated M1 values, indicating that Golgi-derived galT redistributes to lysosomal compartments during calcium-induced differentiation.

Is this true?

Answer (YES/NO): YES